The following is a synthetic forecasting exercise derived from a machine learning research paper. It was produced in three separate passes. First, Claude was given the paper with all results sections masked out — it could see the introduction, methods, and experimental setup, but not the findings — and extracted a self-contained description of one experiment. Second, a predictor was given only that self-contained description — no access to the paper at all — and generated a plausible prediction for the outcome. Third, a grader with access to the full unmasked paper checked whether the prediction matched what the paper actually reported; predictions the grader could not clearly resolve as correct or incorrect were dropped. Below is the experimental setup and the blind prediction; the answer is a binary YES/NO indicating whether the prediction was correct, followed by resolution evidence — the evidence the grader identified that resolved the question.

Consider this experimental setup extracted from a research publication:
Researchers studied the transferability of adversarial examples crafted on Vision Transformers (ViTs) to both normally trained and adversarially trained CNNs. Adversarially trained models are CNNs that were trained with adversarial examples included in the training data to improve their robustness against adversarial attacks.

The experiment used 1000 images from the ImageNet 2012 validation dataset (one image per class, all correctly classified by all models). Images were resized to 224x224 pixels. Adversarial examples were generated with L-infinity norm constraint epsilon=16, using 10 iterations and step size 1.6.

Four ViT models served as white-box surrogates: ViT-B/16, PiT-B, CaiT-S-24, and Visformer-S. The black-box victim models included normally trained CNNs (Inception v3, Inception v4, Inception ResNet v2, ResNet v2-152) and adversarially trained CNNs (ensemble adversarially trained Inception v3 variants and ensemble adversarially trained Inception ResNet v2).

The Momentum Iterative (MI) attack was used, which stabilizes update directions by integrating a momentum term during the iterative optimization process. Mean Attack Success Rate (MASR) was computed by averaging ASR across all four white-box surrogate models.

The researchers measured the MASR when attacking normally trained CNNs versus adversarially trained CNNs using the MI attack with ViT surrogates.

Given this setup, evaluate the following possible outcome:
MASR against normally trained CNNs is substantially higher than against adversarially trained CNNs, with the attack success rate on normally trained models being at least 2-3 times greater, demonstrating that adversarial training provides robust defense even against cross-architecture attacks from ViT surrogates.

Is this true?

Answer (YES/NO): NO